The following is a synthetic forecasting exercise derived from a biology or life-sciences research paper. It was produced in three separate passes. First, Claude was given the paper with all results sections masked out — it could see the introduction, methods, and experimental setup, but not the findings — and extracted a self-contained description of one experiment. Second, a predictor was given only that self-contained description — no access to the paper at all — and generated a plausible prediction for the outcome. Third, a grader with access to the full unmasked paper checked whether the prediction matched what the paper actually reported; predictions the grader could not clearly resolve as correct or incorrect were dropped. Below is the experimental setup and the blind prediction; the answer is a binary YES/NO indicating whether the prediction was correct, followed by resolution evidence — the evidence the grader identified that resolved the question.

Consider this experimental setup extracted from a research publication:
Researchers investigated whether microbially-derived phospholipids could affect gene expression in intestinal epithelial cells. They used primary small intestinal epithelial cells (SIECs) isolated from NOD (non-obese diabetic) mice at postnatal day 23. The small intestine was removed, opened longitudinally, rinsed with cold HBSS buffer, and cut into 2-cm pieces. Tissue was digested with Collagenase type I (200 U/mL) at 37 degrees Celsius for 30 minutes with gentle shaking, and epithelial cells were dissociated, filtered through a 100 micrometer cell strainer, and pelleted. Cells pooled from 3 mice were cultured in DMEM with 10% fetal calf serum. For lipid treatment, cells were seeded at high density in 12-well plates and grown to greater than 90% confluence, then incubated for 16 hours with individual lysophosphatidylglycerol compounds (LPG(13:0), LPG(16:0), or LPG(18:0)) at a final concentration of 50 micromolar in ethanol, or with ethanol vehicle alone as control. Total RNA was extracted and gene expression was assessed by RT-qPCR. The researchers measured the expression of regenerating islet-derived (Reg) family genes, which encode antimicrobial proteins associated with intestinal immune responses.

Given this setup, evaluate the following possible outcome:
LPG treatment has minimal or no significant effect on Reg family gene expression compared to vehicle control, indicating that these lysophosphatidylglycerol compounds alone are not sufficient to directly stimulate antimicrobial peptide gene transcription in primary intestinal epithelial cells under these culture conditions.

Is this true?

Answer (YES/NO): NO